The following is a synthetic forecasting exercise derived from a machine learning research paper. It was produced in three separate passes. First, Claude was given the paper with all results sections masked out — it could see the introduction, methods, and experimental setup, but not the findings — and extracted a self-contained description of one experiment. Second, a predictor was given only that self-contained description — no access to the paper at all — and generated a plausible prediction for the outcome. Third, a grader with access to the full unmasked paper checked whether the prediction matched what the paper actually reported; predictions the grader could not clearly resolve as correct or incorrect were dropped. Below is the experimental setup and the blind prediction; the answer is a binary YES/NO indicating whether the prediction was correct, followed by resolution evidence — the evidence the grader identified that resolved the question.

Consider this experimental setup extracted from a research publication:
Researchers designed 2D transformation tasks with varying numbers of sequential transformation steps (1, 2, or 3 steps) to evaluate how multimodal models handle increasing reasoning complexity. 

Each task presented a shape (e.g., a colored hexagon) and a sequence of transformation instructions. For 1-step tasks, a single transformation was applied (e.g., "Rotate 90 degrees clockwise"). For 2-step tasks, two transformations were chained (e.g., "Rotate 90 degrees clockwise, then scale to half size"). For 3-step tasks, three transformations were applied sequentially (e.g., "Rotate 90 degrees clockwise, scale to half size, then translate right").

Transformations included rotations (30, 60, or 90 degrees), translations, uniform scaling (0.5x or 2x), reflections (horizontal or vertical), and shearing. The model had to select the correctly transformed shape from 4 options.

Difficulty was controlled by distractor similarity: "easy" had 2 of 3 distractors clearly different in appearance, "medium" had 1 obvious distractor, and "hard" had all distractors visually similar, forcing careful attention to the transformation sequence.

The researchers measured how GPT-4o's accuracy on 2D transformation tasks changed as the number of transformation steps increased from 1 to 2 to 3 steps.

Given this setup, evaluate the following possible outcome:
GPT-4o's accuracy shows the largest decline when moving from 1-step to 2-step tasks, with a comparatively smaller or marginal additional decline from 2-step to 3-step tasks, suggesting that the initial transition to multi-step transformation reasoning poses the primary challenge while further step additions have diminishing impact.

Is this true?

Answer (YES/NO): NO